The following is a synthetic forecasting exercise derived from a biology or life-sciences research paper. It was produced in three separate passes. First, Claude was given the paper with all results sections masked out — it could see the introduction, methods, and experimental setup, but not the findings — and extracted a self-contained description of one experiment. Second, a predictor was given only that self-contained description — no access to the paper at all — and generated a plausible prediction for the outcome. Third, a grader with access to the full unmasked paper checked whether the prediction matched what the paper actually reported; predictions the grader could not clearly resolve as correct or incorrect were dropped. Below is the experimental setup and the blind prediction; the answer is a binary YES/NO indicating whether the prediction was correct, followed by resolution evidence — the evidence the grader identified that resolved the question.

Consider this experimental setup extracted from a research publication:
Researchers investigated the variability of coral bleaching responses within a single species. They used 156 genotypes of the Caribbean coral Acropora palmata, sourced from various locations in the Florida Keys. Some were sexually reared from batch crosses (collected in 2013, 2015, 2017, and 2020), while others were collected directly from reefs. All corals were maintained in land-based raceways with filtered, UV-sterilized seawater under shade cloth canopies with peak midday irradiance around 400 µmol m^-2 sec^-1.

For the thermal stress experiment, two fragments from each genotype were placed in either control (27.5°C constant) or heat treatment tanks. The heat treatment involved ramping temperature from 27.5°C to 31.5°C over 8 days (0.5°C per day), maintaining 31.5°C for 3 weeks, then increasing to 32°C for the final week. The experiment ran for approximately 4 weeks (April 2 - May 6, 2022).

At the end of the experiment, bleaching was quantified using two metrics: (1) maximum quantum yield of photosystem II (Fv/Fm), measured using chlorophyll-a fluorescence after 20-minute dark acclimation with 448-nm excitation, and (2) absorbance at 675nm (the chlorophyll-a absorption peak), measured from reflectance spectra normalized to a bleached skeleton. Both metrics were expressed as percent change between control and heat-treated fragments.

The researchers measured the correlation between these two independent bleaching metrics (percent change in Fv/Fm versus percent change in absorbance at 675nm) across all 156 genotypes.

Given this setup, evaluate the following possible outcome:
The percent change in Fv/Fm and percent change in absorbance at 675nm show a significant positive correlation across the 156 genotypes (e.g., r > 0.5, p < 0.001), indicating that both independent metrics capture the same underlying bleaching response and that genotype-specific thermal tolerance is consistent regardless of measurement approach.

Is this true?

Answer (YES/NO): NO